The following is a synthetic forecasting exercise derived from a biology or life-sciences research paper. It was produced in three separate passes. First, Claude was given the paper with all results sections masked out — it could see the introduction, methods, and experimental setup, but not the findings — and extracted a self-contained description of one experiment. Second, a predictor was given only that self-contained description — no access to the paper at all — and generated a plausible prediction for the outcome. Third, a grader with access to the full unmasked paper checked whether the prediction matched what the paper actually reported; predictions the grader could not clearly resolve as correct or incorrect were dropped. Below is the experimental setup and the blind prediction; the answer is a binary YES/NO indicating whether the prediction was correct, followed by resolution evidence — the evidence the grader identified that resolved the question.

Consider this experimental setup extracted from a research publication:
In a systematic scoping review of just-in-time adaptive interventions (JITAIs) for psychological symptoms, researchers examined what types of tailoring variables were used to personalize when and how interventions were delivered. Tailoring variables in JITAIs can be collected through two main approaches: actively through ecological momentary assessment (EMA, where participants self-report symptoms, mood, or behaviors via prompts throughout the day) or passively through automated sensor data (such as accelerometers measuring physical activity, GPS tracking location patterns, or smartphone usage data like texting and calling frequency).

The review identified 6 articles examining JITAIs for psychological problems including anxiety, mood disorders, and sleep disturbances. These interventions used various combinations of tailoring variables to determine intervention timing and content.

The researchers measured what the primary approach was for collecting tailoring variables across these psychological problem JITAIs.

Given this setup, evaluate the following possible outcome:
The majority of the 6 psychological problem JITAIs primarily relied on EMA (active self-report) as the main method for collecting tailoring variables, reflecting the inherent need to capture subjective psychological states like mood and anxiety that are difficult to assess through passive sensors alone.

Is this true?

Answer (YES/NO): YES